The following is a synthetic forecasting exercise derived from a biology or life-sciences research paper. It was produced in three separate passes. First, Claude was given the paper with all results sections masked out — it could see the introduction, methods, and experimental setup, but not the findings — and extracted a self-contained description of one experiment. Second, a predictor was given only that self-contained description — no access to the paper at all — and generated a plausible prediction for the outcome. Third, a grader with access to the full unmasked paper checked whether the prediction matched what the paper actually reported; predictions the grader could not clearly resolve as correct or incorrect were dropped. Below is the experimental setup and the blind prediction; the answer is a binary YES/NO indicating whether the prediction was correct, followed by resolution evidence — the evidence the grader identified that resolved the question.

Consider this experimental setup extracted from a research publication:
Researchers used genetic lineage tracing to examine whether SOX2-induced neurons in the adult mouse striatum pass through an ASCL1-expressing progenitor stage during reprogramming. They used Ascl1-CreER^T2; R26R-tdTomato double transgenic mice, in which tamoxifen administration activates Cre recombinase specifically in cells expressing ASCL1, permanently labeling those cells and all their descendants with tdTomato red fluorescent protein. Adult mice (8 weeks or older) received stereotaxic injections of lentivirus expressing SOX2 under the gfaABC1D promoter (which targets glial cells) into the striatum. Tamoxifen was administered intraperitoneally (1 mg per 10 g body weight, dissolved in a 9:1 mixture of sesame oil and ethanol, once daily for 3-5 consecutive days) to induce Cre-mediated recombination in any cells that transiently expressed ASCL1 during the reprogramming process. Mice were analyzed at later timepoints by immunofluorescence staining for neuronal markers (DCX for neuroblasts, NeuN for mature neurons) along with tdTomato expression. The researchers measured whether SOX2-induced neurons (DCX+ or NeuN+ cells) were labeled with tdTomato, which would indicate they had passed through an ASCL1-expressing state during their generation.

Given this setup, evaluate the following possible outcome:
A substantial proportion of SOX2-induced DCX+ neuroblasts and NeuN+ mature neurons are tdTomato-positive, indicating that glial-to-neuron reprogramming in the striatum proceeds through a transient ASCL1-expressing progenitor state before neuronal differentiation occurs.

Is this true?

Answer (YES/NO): YES